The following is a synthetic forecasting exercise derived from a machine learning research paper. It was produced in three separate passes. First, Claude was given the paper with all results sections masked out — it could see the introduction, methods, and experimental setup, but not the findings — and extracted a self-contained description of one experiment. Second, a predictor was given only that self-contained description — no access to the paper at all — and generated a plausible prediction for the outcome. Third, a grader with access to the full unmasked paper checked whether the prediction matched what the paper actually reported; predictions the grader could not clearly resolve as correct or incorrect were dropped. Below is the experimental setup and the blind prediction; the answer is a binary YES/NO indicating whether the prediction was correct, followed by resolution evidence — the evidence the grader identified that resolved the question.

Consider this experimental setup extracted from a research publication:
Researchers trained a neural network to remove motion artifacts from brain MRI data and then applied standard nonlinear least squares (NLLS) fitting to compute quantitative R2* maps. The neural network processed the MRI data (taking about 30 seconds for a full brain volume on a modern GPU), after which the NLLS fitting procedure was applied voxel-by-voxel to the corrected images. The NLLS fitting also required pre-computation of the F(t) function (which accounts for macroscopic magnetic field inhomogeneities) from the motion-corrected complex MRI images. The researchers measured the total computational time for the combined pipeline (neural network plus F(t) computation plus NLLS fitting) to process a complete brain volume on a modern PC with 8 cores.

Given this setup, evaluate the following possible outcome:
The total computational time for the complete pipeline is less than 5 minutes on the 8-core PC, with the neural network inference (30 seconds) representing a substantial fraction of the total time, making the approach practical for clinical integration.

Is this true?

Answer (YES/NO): NO